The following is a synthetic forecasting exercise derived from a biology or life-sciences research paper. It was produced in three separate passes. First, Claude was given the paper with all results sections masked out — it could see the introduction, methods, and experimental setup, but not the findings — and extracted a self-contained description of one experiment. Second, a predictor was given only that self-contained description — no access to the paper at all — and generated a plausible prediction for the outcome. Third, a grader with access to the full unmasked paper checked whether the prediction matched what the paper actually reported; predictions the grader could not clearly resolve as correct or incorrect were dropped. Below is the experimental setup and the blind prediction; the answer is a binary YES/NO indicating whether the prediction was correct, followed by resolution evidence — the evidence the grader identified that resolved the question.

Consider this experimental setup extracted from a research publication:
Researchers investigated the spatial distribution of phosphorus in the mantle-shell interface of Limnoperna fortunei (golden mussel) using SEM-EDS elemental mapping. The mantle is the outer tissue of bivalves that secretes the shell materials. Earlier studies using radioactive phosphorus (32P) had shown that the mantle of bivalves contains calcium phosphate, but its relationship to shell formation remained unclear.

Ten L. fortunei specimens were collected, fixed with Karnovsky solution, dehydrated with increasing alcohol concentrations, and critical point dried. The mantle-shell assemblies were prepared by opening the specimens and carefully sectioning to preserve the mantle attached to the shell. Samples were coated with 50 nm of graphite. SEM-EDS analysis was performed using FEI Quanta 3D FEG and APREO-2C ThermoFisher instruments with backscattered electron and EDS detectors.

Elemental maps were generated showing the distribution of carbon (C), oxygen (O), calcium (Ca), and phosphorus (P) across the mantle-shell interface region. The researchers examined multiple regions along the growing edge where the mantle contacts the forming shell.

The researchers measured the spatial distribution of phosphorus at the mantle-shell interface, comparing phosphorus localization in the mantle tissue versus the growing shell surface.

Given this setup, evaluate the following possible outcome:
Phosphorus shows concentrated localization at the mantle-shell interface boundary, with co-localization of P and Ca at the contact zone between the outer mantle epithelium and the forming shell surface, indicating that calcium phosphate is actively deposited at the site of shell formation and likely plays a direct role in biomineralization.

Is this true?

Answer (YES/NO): YES